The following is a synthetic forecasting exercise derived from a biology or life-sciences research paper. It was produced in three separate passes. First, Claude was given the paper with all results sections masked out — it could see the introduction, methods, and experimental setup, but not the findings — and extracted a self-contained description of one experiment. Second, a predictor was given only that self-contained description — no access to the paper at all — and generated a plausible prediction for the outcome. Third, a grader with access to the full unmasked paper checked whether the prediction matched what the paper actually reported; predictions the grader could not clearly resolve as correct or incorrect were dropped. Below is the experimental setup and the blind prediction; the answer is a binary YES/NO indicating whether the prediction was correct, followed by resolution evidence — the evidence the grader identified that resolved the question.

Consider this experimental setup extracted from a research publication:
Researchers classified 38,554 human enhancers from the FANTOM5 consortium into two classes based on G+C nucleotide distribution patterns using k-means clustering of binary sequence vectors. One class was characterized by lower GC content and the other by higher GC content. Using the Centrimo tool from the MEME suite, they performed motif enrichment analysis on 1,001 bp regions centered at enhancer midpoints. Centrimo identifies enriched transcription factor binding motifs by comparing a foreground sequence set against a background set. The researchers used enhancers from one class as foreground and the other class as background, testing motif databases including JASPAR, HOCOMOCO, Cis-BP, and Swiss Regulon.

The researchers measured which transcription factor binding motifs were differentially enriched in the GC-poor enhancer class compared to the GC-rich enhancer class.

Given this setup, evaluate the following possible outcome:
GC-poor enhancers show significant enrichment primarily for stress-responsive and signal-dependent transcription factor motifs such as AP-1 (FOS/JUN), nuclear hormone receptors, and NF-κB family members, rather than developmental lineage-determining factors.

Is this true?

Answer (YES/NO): NO